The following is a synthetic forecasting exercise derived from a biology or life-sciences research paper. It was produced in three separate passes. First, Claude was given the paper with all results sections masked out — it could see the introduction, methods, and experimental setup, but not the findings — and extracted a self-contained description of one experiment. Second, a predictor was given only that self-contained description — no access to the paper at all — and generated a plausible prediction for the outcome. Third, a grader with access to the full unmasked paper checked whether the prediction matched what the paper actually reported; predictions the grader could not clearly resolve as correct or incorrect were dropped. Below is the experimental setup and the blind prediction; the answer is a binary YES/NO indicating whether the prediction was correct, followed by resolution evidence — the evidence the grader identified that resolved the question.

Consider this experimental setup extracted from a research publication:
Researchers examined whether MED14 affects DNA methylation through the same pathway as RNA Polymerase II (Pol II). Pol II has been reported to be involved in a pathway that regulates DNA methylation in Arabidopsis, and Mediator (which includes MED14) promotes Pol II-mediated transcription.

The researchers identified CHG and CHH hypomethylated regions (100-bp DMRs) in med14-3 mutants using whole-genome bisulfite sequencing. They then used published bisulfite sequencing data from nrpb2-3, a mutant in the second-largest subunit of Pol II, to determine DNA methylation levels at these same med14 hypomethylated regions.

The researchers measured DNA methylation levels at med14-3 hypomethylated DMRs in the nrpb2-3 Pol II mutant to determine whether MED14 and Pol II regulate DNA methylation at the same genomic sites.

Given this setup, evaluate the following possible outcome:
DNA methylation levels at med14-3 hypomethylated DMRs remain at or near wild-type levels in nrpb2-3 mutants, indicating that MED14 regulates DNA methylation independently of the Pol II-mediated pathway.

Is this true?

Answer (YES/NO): YES